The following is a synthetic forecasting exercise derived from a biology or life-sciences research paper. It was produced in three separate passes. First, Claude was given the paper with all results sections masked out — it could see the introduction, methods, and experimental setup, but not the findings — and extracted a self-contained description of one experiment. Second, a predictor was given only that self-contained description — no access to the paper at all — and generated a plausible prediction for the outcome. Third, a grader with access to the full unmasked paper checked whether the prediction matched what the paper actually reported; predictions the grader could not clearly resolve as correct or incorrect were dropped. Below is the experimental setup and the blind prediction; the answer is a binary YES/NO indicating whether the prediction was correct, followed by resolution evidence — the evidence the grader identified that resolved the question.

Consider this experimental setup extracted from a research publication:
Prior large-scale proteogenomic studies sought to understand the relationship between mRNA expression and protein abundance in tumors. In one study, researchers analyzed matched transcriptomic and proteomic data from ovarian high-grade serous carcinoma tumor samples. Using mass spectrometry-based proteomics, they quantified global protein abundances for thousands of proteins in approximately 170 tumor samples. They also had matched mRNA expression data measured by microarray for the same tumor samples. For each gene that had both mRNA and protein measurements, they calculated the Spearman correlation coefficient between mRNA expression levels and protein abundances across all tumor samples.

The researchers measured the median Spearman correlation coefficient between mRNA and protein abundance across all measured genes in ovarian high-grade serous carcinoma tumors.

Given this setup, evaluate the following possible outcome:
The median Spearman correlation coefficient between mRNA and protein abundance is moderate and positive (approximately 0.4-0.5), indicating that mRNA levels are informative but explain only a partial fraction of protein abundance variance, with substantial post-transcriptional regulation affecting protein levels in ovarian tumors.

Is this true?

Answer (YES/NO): YES